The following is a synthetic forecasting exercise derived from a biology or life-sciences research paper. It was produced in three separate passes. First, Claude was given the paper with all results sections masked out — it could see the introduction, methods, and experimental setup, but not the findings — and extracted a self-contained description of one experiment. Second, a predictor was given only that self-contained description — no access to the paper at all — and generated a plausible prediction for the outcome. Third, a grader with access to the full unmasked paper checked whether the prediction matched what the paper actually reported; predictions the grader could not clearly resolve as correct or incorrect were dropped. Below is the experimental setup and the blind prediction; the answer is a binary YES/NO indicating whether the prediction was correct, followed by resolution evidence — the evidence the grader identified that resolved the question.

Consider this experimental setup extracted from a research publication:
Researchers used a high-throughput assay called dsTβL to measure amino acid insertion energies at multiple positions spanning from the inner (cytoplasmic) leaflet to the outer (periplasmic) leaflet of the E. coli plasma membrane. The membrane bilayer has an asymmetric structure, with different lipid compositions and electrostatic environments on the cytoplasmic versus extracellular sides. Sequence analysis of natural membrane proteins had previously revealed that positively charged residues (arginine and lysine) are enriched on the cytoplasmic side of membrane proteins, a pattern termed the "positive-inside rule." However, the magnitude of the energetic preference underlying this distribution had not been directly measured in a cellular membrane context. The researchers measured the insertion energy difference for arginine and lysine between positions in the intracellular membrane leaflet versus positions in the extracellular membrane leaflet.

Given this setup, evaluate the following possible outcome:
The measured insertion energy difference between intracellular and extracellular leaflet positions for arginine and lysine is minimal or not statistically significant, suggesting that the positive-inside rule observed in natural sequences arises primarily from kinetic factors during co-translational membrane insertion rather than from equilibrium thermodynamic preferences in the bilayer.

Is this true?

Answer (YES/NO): NO